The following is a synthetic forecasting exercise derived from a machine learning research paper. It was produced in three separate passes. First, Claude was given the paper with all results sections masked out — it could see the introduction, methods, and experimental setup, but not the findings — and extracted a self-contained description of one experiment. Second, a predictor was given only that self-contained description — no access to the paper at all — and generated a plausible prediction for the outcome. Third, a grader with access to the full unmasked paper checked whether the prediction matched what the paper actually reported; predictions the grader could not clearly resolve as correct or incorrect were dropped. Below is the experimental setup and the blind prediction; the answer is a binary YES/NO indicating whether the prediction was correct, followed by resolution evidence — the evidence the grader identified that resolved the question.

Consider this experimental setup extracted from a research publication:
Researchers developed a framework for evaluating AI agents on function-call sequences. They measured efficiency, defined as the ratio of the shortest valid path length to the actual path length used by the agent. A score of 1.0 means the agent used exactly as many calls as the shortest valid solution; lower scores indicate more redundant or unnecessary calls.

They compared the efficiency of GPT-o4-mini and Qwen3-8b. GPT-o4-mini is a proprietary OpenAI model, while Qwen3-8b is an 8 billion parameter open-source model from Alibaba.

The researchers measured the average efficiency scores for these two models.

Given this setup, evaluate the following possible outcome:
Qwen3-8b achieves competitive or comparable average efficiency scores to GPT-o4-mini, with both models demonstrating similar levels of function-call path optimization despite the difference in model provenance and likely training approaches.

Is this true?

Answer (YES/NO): NO